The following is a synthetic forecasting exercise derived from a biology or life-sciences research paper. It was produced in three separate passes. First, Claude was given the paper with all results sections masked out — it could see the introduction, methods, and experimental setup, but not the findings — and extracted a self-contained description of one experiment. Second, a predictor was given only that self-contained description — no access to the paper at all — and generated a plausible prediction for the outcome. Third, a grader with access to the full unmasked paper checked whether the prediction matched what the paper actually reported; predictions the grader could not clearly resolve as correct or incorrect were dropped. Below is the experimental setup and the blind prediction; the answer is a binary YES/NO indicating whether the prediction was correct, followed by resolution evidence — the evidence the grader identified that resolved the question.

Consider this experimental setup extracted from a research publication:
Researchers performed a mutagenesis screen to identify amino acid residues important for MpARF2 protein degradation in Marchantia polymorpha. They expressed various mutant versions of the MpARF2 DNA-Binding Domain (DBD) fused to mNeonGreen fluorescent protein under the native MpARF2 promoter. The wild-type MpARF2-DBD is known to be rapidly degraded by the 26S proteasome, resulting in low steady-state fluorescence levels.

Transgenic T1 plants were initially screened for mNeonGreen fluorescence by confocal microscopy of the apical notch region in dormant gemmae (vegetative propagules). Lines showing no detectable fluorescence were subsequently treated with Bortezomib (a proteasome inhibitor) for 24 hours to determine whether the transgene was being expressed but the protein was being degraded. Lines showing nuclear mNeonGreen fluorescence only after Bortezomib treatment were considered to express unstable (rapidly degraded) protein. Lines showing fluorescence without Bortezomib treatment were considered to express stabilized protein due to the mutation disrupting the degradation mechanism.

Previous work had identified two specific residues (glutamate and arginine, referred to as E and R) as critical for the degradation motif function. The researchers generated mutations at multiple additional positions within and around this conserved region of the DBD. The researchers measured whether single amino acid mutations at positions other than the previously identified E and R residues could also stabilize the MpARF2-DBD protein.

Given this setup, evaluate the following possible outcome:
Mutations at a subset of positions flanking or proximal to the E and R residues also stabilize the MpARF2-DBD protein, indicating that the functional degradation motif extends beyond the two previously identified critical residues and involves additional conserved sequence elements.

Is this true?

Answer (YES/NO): NO